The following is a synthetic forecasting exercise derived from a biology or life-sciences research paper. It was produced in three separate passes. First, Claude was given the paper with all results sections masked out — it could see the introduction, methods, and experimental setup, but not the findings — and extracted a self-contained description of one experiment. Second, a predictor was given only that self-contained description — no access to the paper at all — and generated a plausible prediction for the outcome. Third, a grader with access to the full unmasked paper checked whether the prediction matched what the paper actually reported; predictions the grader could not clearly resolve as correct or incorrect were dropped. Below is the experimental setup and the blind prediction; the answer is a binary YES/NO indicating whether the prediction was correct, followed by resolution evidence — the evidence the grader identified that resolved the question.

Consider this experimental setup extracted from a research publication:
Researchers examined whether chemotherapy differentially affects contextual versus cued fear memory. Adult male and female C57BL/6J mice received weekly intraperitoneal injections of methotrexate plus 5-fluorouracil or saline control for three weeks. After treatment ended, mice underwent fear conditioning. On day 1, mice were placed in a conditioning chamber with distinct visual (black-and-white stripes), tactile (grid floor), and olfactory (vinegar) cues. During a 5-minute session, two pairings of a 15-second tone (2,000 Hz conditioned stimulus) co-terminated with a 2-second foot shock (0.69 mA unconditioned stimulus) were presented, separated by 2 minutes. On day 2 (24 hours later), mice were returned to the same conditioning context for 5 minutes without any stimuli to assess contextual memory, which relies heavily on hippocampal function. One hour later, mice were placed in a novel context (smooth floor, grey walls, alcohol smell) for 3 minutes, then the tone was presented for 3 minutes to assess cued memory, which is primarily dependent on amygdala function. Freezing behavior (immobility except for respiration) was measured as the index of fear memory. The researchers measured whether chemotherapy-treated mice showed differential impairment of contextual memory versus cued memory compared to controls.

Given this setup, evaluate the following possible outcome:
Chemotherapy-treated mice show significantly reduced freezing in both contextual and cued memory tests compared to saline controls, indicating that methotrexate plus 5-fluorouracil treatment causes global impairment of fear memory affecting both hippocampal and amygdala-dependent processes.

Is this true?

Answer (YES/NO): NO